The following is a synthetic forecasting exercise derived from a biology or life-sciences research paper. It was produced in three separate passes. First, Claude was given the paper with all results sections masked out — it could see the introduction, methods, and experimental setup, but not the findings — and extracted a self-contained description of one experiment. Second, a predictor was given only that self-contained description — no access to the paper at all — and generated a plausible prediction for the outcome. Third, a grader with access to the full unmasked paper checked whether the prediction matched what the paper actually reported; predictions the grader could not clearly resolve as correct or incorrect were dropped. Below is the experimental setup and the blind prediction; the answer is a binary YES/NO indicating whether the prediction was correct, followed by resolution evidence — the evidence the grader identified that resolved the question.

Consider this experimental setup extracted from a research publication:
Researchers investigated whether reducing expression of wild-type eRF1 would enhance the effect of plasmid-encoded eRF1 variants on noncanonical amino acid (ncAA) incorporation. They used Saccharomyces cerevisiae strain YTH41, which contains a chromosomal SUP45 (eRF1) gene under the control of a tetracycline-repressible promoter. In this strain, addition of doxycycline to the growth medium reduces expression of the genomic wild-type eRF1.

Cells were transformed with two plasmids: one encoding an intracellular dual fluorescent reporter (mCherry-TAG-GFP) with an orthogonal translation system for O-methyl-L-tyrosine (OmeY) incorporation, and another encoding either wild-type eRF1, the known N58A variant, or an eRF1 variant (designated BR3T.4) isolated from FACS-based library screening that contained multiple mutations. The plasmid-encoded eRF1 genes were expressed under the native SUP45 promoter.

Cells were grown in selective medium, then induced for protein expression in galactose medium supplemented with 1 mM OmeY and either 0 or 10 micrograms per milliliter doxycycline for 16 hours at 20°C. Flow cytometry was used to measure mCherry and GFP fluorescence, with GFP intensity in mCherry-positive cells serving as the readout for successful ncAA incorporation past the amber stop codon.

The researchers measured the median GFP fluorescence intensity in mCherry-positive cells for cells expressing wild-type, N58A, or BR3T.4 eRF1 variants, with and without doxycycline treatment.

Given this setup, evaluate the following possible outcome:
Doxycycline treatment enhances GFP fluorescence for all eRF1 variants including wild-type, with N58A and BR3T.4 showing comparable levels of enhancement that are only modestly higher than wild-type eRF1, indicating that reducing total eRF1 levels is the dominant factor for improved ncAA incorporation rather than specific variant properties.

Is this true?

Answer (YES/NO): NO